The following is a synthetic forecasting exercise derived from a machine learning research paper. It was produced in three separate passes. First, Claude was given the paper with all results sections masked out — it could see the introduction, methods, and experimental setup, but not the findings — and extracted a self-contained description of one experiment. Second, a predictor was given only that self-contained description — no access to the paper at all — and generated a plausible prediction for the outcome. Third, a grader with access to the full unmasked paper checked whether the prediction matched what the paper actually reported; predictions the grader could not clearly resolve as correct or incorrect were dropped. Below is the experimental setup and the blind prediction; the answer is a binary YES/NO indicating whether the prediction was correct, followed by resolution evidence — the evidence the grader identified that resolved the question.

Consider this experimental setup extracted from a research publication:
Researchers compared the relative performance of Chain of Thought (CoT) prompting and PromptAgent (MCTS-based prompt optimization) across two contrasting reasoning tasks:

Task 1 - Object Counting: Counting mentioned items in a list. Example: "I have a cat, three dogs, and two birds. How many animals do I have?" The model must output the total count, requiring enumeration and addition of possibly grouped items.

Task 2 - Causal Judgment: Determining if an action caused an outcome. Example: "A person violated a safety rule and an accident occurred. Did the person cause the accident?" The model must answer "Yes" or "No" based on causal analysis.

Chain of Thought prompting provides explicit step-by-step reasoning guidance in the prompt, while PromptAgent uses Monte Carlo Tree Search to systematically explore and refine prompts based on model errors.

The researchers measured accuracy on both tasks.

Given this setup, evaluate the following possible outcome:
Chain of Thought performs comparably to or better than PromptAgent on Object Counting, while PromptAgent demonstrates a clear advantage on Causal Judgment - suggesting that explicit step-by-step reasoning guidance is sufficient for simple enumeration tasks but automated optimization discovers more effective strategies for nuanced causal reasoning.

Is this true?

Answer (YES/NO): NO